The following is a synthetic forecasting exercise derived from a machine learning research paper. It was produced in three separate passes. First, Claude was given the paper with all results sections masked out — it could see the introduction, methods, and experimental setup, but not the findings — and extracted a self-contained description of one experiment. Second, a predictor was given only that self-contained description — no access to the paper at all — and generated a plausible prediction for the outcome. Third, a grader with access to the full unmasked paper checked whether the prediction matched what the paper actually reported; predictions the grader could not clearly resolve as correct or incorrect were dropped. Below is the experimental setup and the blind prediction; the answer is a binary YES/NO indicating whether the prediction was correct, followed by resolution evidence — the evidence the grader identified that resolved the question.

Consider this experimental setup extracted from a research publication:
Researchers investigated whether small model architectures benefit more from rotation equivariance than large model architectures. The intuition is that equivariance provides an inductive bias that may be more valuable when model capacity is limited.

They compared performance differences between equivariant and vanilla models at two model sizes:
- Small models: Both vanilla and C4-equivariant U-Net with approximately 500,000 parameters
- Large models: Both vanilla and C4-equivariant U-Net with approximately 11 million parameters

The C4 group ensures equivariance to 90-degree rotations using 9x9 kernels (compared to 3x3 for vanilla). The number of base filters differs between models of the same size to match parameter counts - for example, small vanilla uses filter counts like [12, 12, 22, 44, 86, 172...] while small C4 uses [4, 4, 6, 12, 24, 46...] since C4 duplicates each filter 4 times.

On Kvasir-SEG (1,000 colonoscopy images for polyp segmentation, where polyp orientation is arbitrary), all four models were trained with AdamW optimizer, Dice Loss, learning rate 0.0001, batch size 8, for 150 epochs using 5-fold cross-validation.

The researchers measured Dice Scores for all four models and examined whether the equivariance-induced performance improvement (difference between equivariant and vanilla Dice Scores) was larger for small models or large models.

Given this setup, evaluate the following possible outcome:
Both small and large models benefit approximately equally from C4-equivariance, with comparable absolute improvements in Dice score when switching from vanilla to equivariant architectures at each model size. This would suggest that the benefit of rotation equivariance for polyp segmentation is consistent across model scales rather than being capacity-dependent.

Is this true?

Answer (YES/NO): NO